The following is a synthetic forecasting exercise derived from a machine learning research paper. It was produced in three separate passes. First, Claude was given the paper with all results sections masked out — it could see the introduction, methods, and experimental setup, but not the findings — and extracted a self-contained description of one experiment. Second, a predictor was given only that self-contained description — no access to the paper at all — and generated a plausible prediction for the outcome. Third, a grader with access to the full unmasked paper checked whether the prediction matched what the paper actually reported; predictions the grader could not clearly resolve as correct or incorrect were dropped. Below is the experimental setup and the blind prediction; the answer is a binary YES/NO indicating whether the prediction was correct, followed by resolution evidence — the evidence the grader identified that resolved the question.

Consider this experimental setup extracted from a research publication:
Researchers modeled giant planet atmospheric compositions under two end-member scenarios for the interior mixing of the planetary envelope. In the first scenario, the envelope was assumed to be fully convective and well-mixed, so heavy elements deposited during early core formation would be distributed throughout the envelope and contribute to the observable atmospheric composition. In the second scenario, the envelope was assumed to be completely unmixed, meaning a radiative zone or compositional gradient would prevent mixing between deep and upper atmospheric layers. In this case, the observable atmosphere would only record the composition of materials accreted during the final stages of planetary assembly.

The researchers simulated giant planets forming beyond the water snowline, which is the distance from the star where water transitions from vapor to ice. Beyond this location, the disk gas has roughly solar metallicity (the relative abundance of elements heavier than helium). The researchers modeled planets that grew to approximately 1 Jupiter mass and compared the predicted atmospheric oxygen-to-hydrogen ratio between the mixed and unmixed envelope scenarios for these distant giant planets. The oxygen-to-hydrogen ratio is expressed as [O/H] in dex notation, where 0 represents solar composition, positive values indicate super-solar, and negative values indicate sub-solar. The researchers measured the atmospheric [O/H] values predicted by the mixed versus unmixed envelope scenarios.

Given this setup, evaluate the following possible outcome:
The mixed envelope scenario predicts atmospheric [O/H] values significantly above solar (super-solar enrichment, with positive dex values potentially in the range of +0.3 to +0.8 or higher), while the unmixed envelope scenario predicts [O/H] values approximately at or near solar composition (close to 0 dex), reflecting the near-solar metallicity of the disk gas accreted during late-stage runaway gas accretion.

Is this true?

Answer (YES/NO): NO